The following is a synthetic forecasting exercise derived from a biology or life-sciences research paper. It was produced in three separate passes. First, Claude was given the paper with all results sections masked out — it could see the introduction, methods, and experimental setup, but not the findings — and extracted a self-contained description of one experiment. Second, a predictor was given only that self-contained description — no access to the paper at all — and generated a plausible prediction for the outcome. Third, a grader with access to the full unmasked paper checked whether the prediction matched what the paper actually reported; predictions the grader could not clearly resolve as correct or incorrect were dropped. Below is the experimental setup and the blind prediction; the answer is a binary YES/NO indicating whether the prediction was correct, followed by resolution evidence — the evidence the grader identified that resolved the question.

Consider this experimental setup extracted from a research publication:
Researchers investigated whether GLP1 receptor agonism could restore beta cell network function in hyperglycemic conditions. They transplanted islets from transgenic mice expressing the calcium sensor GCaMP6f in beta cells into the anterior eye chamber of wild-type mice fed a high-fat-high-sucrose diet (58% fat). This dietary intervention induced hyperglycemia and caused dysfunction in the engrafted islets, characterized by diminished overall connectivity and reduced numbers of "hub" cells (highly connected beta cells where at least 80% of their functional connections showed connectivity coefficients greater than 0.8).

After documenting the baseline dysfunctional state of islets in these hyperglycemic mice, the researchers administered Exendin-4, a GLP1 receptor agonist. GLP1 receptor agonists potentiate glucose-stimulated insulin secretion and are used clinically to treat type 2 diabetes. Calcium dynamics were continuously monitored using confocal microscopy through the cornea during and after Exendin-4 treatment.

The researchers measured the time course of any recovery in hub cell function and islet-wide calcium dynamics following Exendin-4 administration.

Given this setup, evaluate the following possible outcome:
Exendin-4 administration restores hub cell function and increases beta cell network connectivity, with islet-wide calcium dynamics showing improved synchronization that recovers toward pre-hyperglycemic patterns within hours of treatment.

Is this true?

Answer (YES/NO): NO